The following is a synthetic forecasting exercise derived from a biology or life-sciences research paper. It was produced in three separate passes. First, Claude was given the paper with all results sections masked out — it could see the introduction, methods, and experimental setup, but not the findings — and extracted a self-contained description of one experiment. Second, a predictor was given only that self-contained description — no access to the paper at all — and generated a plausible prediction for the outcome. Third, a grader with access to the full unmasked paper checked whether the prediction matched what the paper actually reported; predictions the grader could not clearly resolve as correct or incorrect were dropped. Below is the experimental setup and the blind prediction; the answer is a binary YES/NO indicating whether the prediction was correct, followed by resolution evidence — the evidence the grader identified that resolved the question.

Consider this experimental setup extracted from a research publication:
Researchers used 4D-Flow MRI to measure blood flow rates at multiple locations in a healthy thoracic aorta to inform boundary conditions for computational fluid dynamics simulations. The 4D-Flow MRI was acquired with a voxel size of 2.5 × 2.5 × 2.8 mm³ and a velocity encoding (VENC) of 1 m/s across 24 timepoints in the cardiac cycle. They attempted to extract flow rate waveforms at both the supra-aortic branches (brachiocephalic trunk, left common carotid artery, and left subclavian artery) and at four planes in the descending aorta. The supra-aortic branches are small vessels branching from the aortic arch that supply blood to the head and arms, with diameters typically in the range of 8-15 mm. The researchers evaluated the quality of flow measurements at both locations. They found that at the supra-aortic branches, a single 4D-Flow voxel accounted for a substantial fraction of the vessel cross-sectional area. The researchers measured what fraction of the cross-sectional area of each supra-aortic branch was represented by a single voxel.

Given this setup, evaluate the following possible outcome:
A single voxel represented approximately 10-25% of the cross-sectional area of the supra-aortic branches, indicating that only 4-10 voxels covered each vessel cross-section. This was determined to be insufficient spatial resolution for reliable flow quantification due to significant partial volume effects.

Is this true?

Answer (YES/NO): NO